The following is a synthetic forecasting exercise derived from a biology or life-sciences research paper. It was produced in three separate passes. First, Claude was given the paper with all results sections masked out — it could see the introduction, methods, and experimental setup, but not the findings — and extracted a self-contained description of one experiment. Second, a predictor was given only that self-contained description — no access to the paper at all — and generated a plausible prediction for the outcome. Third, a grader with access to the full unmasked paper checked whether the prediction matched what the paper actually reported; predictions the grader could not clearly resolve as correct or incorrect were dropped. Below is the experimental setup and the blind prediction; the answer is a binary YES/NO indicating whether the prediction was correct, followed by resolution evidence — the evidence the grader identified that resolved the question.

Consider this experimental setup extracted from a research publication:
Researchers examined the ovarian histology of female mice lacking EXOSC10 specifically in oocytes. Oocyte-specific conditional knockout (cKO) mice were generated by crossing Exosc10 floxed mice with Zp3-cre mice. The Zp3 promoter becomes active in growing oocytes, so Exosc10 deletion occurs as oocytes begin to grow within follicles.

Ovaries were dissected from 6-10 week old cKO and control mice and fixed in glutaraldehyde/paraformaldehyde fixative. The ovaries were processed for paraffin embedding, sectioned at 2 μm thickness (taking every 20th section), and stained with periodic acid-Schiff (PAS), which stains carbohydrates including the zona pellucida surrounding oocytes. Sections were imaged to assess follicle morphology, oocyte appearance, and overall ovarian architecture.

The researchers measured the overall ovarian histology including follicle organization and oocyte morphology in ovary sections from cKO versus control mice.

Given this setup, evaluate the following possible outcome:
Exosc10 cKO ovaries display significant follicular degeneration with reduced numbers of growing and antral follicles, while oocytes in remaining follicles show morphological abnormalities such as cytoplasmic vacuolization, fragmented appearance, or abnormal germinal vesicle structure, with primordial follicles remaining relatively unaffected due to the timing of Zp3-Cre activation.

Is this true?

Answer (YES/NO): NO